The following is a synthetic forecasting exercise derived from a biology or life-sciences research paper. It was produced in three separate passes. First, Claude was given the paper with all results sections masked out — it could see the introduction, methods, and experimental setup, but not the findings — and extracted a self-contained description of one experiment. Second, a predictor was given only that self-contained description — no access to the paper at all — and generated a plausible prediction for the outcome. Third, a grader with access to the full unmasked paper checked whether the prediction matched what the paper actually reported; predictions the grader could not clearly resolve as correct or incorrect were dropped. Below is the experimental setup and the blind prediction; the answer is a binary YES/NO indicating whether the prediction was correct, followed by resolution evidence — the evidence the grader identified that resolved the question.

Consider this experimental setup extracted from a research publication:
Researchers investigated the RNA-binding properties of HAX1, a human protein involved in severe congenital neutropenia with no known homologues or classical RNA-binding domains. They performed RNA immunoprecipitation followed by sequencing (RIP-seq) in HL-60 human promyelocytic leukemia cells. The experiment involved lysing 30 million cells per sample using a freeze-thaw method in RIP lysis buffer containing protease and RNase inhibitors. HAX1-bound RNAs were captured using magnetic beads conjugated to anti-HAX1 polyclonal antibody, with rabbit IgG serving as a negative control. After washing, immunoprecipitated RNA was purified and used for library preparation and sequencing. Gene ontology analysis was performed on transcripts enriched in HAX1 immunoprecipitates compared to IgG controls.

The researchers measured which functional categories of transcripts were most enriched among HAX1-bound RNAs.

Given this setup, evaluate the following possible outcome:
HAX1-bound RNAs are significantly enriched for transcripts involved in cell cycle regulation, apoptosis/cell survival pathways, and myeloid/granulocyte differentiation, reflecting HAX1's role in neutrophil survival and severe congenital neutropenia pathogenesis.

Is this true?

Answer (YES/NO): NO